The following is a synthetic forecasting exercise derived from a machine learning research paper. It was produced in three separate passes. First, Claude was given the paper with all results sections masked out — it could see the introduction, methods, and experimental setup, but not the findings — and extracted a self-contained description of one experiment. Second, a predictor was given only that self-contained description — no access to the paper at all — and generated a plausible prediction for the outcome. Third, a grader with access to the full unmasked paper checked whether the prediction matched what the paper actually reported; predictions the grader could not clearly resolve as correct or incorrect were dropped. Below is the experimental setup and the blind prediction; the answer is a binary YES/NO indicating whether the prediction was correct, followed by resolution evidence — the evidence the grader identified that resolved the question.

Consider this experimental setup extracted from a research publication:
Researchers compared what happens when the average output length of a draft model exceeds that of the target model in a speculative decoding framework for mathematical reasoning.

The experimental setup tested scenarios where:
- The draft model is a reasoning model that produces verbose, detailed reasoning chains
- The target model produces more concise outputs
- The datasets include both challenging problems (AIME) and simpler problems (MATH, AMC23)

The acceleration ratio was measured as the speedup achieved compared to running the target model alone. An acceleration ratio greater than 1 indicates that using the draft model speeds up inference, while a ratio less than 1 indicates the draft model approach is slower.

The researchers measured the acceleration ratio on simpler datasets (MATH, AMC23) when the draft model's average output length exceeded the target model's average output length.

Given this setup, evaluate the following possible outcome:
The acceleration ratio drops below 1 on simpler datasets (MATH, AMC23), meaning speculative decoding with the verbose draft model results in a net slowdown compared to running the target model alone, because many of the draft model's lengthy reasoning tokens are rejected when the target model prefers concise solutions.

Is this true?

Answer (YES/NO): YES